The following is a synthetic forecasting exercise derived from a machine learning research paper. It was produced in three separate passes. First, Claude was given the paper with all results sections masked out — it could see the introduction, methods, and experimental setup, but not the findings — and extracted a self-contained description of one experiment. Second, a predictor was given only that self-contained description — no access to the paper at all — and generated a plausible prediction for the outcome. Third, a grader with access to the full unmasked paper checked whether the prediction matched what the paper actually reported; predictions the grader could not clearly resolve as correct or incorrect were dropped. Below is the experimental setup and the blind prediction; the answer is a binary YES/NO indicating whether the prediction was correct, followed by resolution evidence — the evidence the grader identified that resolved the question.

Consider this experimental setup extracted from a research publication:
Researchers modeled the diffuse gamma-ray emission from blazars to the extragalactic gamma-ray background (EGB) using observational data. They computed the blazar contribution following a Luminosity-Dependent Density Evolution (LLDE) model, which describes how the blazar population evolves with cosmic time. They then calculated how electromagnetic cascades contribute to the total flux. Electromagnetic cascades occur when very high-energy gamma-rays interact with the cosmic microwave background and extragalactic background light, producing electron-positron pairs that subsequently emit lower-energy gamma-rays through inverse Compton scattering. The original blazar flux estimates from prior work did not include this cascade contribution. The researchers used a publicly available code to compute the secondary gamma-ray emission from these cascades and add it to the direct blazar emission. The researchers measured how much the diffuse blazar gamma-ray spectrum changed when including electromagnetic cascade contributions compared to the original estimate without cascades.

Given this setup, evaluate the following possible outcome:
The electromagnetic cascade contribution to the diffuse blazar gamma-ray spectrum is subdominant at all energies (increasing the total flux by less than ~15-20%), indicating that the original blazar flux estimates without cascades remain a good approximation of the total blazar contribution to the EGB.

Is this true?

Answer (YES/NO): NO